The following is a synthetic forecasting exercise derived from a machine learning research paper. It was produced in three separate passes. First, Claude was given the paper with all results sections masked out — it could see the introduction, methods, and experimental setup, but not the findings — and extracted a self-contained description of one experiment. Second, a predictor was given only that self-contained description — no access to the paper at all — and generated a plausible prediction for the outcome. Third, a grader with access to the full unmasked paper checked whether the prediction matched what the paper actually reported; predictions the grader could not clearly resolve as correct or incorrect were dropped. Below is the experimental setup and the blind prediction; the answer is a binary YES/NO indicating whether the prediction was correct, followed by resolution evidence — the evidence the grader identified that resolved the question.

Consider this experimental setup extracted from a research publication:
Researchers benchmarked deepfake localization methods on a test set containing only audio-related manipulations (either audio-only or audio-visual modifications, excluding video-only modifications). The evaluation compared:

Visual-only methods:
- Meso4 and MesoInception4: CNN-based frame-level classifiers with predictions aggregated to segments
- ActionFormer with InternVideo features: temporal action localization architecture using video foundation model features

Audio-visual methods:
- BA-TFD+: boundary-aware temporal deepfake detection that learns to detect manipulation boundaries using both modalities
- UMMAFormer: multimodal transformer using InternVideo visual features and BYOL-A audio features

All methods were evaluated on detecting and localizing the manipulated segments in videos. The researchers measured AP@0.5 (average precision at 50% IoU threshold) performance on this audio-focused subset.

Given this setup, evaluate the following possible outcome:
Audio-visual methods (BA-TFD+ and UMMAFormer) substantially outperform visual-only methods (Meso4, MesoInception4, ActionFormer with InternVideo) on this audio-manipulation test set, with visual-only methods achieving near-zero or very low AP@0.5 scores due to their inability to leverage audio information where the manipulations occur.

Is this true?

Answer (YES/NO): NO